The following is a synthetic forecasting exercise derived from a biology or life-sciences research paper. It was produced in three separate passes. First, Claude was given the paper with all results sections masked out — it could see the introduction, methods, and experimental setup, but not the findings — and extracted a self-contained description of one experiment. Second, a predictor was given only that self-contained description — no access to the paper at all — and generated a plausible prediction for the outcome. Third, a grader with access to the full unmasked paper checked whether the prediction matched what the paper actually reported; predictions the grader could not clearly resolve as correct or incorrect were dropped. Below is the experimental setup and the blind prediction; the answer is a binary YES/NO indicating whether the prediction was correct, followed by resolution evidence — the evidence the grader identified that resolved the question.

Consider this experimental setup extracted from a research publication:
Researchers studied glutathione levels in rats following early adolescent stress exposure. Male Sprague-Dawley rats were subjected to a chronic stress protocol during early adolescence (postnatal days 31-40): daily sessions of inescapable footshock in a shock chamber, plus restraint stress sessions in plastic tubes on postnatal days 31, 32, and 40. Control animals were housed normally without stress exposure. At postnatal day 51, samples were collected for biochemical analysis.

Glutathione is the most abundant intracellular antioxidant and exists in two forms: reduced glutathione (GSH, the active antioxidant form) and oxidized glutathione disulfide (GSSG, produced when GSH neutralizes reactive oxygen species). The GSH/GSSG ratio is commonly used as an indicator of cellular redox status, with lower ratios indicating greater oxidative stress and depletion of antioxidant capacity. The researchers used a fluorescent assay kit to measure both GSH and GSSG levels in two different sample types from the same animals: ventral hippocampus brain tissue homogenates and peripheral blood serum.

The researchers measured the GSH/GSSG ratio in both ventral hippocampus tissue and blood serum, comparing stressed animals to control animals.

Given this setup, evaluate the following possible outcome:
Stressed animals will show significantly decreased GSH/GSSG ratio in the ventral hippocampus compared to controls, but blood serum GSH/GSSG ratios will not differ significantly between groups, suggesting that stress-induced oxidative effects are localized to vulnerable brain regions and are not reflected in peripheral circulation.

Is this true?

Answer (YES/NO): NO